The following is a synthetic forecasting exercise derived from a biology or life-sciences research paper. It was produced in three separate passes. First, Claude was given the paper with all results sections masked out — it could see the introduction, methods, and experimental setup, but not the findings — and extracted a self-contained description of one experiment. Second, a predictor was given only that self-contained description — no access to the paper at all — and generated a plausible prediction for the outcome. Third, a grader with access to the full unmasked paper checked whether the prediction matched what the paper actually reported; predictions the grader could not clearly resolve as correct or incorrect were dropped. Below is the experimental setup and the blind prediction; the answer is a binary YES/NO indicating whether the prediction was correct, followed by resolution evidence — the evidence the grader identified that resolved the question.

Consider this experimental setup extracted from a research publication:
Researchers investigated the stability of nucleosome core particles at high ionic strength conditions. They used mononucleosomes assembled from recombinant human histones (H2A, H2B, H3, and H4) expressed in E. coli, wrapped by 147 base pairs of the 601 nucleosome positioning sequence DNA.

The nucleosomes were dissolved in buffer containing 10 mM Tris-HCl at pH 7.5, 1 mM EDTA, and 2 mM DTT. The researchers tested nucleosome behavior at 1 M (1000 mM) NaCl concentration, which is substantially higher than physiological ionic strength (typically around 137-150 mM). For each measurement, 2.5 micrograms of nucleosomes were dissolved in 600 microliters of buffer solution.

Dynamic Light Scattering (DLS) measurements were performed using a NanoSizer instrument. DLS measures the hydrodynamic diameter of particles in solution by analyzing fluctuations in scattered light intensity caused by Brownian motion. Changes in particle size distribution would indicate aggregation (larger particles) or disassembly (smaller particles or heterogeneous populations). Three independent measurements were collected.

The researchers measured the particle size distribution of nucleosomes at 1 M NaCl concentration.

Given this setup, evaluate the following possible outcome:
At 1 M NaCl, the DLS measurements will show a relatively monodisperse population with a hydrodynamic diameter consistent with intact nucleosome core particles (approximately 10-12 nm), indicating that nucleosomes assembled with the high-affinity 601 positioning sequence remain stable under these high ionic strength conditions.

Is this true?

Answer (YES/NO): NO